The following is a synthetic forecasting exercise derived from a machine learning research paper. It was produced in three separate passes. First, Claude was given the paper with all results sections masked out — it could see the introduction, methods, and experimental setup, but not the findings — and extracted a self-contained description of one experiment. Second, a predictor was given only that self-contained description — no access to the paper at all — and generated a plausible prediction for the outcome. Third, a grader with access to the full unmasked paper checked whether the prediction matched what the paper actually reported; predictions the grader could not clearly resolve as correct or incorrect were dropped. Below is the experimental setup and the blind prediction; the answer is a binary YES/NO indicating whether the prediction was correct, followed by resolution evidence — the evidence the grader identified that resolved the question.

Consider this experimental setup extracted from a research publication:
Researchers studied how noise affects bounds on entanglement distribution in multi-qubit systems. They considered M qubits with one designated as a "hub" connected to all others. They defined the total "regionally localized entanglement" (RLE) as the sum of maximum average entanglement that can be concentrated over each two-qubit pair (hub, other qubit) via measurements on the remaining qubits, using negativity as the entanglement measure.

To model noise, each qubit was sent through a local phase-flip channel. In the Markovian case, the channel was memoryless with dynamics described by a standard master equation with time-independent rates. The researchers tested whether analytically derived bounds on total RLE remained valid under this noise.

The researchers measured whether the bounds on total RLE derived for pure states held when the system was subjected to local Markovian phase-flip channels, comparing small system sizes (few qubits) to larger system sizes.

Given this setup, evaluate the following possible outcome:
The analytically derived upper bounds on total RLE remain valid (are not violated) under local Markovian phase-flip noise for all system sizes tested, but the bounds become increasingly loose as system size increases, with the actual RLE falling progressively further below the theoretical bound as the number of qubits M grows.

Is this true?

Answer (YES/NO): NO